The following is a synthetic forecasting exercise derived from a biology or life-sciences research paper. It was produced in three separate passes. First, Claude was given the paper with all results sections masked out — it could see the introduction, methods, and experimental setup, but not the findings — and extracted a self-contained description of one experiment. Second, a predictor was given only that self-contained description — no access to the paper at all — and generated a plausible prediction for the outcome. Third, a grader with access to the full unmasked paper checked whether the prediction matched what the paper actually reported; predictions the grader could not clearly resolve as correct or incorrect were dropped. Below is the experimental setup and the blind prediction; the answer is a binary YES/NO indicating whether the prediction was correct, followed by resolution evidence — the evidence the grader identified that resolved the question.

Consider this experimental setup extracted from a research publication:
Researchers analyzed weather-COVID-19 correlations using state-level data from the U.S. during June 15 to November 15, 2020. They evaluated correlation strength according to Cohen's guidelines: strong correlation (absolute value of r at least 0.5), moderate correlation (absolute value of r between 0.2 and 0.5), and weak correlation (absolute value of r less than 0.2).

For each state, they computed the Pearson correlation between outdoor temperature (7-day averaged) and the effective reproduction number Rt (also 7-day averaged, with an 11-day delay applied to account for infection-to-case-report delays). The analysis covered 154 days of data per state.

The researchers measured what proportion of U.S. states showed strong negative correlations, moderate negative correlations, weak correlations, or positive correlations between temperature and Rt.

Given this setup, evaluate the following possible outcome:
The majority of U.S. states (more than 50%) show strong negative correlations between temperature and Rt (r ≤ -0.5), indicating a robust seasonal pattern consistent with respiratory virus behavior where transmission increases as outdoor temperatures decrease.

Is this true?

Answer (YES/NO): NO